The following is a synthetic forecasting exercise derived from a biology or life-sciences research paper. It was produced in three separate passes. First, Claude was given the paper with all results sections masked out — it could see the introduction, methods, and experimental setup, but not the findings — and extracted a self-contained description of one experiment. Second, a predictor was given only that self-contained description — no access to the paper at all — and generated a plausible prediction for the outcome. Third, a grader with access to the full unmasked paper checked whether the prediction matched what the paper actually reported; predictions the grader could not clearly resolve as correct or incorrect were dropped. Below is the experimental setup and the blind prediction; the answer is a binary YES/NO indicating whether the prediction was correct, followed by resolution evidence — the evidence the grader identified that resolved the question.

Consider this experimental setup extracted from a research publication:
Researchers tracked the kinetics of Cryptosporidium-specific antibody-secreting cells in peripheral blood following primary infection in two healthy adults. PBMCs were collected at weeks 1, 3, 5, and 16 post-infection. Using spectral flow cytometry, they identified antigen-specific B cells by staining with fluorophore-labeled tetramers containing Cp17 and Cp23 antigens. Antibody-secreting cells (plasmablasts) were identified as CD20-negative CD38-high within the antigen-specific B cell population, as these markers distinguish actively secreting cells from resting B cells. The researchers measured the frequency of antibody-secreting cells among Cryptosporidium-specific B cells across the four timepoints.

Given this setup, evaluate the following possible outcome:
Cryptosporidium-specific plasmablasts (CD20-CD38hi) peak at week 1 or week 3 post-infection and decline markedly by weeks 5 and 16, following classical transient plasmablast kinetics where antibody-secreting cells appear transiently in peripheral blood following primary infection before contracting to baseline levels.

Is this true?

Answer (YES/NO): YES